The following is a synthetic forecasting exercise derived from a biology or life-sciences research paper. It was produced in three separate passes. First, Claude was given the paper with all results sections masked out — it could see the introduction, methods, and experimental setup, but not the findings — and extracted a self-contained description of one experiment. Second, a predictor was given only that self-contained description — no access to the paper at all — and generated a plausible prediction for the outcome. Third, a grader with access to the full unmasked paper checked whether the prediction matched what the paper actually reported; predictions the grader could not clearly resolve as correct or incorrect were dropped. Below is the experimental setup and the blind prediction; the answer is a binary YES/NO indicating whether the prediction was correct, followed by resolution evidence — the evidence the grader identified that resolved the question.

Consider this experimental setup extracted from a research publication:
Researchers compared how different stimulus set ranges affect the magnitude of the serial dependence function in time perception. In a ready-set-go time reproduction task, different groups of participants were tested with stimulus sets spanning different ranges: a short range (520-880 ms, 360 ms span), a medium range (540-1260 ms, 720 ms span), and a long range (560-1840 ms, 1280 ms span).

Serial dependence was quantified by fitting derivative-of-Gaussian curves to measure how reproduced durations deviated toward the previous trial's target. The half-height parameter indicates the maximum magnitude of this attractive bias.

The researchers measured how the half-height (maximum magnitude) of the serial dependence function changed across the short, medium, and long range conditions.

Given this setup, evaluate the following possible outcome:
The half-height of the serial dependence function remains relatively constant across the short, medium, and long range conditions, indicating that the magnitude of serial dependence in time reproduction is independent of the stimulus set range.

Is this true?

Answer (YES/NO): NO